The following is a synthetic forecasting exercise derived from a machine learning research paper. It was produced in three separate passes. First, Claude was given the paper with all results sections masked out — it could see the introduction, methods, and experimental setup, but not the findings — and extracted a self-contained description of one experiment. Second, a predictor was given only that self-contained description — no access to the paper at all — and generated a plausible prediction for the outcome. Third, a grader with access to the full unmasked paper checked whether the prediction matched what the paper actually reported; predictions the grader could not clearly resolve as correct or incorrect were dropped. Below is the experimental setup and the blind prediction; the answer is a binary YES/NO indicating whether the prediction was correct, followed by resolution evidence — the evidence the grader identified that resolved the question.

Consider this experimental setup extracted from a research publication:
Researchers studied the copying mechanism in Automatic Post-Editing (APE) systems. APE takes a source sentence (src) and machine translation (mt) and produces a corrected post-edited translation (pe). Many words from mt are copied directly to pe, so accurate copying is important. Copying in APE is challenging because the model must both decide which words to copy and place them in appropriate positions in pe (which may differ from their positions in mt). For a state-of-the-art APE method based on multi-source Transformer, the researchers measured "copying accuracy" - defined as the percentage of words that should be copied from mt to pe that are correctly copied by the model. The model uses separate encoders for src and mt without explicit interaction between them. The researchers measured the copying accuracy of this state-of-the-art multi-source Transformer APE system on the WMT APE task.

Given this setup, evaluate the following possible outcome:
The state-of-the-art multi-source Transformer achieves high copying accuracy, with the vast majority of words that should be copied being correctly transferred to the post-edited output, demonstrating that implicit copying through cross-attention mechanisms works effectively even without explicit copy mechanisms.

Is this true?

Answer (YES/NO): NO